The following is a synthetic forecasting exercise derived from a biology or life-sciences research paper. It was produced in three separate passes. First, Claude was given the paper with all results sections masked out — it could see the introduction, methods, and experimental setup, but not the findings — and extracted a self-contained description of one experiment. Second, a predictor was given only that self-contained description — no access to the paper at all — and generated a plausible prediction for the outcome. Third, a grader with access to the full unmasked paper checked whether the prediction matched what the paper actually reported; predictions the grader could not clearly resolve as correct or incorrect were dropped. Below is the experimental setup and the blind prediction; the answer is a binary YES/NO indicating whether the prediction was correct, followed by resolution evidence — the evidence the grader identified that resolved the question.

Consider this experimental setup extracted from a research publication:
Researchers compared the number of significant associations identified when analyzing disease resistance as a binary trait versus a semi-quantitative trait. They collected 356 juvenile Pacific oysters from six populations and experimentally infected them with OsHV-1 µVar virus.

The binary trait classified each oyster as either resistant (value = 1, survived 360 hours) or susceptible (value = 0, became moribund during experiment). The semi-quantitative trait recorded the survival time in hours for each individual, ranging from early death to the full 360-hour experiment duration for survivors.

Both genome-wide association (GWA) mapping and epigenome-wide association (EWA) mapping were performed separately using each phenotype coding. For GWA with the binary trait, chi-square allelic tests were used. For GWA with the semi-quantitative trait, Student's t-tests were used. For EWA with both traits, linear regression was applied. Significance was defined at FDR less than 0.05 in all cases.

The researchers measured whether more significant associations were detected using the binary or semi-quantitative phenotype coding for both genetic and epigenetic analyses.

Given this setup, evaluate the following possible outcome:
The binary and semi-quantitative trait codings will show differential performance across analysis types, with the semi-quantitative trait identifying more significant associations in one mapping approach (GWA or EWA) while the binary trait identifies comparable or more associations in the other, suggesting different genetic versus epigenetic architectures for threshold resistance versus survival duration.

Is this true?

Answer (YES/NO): NO